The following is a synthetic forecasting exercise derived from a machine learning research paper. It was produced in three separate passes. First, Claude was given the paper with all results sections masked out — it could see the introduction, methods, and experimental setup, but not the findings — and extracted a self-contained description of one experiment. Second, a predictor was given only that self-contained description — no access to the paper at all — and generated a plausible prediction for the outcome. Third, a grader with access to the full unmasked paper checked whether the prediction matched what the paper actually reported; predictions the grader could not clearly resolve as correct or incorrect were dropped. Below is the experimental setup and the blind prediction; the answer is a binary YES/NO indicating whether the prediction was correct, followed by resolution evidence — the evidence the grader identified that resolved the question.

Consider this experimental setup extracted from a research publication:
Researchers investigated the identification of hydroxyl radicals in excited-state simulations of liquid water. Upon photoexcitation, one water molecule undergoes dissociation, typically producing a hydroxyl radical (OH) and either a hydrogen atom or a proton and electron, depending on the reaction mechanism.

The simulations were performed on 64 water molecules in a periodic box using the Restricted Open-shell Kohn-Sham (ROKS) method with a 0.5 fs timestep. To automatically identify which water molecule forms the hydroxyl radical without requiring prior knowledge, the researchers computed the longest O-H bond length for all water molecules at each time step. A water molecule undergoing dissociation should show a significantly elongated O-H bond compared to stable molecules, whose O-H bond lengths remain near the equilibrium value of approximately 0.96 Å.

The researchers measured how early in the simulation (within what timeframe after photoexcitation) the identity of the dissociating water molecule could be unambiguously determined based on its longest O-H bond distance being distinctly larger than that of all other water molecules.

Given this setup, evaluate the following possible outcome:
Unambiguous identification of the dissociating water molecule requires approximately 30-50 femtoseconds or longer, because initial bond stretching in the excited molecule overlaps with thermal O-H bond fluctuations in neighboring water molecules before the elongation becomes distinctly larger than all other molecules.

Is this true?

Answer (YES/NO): NO